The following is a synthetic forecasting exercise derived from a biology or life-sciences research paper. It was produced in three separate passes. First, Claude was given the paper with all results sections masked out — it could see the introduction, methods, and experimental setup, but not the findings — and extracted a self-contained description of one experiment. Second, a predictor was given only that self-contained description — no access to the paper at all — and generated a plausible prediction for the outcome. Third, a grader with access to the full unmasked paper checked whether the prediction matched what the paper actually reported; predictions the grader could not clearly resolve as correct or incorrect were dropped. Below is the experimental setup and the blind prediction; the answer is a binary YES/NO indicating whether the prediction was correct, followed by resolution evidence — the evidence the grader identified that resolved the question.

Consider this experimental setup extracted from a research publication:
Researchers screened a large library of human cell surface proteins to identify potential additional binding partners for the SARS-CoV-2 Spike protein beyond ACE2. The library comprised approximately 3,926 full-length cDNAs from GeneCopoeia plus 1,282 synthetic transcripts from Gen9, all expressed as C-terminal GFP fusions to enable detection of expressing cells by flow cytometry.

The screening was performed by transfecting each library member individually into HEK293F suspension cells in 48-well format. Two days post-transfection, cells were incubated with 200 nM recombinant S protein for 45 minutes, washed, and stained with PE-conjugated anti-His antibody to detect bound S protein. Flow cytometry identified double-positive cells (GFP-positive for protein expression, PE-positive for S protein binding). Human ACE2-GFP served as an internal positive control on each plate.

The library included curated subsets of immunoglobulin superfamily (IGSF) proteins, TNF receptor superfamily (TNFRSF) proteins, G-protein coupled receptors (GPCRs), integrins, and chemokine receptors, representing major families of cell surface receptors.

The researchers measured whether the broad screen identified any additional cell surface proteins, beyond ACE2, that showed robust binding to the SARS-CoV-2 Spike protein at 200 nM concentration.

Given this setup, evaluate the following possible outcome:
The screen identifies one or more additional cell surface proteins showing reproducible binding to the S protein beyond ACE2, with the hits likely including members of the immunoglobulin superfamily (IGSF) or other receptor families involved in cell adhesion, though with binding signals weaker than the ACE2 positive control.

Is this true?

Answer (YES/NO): NO